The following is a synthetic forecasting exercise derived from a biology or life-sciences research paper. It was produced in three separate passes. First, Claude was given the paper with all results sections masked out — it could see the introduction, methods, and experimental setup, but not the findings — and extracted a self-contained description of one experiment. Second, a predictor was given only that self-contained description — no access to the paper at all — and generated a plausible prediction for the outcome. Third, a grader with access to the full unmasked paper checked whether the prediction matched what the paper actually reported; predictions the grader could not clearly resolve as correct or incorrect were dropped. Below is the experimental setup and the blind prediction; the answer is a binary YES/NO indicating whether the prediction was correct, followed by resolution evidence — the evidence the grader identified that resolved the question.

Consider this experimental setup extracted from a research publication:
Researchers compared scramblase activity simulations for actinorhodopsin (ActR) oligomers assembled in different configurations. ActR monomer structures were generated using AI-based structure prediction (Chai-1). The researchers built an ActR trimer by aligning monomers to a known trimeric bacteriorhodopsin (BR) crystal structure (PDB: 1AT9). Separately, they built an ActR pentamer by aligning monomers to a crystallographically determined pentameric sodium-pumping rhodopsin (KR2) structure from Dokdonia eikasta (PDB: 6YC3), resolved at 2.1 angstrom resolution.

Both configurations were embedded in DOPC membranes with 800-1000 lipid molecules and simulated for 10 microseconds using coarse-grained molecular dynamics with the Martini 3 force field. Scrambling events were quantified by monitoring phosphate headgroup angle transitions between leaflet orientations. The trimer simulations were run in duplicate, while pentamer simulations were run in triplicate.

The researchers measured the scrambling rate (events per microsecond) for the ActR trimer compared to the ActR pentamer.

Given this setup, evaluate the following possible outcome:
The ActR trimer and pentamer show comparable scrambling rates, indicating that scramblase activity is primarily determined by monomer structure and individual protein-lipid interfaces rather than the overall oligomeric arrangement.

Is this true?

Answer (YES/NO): NO